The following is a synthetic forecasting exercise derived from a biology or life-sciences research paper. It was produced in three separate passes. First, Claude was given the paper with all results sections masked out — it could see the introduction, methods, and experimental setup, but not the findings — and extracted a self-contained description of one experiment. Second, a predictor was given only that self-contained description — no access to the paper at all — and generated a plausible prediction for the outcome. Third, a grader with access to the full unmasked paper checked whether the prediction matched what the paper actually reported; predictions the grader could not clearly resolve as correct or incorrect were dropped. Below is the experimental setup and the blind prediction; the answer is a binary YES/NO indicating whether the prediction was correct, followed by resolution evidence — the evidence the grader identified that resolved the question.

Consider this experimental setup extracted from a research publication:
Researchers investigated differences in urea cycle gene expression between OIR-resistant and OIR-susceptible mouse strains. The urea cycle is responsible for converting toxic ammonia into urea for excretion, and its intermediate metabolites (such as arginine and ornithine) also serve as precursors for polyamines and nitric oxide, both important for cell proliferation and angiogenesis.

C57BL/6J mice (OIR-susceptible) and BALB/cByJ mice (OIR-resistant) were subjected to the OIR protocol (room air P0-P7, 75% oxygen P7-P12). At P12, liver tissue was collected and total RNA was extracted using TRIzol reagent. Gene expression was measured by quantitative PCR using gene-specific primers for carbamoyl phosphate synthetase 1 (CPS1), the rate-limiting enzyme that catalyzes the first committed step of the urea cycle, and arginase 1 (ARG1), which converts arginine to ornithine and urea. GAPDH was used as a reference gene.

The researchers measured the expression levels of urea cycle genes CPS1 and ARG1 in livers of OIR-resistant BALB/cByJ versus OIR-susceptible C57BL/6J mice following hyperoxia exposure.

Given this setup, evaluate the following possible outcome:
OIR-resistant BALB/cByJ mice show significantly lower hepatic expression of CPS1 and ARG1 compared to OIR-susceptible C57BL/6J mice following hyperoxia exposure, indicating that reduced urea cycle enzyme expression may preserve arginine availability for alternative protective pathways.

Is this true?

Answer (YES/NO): YES